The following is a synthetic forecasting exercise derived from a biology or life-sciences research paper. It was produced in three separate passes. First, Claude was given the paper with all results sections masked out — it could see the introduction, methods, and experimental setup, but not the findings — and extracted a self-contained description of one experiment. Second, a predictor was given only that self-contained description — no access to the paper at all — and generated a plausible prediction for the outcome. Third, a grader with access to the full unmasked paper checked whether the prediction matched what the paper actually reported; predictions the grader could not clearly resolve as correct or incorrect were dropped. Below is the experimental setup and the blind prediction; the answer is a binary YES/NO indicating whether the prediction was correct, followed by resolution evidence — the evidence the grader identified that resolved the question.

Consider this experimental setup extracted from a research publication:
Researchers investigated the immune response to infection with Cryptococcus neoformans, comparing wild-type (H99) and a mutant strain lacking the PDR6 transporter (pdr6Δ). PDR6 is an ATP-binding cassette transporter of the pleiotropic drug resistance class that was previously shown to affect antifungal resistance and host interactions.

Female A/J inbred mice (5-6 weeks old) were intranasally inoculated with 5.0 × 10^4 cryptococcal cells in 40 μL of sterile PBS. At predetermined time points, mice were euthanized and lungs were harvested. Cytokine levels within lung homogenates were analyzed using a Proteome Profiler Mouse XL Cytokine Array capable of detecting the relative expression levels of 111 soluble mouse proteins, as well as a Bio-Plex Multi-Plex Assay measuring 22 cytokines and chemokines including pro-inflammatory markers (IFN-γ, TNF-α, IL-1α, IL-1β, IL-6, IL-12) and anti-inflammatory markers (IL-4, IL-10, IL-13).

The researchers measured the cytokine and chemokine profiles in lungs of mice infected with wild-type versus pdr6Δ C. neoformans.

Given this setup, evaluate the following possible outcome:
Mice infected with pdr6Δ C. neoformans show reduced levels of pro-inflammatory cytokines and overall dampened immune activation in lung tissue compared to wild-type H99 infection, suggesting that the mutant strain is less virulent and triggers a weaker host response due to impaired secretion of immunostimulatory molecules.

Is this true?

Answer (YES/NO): NO